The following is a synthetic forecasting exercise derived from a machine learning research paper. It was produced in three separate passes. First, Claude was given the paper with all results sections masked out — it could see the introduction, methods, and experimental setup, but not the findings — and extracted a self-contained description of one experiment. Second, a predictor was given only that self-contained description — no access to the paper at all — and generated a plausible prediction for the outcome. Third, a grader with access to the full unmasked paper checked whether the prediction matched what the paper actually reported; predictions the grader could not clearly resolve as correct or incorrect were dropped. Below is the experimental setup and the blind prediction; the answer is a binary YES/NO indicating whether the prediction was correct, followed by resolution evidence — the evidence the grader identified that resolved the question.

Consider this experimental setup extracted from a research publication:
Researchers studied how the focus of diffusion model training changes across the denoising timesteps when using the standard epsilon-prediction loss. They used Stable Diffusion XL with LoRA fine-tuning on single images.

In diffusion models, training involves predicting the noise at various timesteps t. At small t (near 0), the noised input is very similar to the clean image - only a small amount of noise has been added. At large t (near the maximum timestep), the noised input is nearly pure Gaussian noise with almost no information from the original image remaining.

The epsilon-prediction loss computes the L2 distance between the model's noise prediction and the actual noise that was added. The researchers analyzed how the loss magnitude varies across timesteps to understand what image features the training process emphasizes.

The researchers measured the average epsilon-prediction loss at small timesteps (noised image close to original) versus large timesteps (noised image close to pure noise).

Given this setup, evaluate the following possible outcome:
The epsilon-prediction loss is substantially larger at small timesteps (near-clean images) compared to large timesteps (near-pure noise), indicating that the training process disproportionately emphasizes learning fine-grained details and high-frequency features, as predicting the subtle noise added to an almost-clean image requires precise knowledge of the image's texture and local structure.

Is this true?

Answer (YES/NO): YES